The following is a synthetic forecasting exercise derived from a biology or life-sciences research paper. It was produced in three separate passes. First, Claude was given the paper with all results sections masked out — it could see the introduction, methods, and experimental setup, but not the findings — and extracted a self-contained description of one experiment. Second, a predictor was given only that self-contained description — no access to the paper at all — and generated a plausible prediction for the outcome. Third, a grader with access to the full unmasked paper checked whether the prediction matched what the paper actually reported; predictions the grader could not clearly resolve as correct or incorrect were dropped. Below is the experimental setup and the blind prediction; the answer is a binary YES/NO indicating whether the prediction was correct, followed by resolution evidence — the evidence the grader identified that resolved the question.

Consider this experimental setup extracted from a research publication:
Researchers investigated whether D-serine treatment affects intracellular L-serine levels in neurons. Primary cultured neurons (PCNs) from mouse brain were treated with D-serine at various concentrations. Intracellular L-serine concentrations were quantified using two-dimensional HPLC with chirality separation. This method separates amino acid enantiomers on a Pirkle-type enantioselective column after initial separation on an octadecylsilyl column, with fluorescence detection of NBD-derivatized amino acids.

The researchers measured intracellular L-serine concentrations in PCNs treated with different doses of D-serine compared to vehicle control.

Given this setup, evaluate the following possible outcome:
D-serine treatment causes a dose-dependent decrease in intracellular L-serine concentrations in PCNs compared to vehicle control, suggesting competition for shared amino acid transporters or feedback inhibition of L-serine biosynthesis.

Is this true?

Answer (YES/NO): NO